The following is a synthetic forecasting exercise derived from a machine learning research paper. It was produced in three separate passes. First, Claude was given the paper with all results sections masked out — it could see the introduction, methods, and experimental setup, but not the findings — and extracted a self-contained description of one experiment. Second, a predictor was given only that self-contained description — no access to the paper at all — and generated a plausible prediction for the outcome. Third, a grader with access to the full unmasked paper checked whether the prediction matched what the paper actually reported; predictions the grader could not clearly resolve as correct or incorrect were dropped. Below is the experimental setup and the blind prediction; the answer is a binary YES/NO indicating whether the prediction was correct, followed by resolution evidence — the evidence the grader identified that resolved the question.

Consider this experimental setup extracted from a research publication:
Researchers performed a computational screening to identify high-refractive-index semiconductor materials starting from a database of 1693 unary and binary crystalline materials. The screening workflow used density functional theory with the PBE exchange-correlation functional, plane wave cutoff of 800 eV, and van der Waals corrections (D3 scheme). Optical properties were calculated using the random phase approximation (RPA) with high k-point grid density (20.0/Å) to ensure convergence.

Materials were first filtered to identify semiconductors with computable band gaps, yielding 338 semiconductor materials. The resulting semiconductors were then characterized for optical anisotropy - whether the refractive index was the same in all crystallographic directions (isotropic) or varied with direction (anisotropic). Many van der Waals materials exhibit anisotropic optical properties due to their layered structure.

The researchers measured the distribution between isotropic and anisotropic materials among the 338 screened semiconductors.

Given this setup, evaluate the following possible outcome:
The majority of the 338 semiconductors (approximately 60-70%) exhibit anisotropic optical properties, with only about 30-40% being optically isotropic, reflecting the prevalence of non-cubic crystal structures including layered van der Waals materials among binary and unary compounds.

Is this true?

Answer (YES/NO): NO